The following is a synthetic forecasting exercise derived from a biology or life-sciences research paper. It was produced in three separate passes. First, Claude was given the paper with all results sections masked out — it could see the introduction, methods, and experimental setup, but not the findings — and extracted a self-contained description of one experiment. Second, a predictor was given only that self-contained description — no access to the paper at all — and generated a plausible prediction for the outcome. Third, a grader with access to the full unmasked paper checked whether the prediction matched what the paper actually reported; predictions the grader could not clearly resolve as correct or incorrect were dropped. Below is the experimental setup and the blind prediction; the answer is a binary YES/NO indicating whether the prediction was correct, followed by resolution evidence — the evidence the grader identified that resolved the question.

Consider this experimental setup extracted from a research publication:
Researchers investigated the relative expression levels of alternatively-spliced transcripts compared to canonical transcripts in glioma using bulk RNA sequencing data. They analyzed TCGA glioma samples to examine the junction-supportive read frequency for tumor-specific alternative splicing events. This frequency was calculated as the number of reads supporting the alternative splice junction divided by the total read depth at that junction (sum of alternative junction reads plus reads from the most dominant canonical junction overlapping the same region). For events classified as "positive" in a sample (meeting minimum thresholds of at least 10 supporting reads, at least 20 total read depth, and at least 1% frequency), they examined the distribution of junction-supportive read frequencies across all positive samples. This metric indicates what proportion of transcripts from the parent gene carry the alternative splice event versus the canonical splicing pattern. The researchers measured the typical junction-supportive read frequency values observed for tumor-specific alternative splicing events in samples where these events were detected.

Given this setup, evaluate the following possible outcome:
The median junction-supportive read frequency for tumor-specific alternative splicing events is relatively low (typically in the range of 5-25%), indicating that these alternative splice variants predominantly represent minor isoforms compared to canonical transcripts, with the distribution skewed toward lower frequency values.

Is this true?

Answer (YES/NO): NO